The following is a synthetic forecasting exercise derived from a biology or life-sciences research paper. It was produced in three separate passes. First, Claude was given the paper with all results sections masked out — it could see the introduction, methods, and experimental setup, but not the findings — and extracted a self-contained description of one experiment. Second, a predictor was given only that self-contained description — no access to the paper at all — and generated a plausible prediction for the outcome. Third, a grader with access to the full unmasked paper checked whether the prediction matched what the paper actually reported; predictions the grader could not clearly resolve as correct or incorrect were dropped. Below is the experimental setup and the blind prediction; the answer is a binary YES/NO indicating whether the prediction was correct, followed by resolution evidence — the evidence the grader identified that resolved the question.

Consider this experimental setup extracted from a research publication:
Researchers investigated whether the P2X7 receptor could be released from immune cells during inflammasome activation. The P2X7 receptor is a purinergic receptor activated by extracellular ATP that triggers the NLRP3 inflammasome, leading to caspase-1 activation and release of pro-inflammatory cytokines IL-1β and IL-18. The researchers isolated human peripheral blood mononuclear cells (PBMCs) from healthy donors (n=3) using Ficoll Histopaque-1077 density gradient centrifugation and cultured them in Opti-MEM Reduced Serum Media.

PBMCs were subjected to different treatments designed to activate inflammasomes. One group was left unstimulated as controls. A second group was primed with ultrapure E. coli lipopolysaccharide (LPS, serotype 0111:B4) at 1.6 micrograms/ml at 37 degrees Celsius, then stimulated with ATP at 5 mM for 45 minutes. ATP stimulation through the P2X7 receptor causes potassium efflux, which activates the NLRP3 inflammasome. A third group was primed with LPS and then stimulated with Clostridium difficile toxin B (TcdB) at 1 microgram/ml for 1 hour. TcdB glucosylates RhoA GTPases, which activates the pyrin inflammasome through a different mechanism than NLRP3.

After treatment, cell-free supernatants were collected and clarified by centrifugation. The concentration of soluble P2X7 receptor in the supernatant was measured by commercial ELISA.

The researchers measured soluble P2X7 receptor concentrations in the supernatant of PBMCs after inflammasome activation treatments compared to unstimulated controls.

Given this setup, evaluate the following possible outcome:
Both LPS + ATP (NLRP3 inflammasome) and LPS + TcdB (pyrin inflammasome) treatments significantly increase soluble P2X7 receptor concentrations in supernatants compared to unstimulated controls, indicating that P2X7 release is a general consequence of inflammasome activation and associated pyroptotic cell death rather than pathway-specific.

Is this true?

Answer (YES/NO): YES